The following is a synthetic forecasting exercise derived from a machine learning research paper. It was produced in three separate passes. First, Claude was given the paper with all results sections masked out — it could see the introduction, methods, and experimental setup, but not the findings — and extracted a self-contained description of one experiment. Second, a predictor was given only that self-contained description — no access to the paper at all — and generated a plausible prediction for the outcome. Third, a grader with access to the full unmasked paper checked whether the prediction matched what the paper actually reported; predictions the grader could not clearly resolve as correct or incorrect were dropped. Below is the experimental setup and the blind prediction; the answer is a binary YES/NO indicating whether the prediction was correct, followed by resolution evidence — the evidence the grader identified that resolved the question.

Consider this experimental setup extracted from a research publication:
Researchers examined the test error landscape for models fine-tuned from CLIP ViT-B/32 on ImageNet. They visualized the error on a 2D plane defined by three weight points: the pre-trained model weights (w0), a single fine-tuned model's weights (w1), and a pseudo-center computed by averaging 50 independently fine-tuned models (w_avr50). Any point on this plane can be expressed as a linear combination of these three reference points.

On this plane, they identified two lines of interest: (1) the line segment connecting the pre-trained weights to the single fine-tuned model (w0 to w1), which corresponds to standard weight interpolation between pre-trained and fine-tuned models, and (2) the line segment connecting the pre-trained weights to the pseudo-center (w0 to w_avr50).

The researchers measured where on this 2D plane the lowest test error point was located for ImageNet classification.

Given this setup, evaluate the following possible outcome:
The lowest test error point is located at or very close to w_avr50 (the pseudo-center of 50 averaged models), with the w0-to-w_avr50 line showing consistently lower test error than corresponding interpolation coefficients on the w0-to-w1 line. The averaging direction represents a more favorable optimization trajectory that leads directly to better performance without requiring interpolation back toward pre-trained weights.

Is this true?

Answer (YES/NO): NO